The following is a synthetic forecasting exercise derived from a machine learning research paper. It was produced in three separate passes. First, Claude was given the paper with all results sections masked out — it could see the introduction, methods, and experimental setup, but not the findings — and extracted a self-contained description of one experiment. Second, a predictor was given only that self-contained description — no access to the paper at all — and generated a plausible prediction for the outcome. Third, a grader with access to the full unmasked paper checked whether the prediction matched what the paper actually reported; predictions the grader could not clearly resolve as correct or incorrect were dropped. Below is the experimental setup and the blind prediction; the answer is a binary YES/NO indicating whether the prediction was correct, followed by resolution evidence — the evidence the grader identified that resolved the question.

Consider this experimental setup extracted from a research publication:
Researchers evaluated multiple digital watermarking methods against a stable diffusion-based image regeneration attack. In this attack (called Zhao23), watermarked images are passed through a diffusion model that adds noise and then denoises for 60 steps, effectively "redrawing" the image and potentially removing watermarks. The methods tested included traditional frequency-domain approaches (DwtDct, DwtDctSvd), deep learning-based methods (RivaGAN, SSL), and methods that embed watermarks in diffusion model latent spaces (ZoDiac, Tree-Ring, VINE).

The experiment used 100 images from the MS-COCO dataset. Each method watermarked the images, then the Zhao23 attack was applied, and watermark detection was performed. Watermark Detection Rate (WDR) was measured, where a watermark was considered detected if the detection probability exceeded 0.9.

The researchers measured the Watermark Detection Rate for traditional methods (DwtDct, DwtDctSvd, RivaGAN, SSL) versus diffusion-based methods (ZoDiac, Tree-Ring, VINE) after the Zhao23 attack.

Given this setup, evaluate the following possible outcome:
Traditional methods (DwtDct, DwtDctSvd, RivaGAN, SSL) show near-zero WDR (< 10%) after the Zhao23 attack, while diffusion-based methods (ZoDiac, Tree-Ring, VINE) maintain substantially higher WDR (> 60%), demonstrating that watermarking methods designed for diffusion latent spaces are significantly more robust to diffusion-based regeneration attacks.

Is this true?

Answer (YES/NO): NO